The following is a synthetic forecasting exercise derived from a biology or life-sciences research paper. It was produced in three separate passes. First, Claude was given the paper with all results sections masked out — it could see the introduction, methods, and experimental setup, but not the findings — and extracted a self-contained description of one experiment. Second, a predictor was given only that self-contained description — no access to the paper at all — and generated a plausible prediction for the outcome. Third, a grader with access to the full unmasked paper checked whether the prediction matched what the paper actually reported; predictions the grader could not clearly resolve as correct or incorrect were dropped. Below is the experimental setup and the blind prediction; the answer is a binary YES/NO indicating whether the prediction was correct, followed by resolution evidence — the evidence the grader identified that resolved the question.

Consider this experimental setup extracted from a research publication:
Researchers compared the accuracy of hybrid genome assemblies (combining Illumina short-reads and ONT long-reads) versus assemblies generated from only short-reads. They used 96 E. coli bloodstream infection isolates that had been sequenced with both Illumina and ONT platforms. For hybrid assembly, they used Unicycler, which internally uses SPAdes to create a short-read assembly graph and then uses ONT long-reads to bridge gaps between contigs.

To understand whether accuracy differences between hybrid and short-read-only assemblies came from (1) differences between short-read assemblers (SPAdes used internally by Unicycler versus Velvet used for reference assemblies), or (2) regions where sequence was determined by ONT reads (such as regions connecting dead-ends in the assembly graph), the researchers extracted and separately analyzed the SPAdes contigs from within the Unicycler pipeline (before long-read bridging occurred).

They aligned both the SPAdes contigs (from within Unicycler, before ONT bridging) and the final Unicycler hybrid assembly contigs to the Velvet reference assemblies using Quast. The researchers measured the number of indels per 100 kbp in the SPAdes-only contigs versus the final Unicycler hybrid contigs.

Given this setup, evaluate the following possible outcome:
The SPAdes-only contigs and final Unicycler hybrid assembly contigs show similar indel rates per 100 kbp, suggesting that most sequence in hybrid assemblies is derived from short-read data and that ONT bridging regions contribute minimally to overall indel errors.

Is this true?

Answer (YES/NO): NO